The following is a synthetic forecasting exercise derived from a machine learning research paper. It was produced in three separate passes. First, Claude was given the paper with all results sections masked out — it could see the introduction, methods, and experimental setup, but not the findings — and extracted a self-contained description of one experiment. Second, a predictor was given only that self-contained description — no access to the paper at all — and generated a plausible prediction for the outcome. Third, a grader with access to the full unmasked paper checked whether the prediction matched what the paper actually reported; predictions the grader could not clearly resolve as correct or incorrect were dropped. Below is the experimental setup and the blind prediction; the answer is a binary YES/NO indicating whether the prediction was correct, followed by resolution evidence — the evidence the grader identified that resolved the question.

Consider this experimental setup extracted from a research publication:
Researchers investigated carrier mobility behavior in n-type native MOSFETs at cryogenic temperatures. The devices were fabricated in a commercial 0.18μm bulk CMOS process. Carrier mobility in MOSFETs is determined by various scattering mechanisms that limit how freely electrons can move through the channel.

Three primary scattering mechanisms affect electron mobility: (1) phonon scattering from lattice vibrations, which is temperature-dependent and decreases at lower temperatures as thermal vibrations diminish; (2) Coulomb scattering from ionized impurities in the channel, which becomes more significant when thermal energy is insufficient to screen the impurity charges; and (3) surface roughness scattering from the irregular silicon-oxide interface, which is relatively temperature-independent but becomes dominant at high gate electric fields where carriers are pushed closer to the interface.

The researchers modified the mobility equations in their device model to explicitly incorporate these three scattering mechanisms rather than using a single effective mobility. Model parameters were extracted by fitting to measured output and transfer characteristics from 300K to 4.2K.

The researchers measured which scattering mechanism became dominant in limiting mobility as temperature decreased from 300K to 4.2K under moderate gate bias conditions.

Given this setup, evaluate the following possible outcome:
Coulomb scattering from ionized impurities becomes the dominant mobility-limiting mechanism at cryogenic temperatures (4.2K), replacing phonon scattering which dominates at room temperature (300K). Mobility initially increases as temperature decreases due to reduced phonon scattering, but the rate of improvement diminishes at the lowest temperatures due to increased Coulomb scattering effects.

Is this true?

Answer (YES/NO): NO